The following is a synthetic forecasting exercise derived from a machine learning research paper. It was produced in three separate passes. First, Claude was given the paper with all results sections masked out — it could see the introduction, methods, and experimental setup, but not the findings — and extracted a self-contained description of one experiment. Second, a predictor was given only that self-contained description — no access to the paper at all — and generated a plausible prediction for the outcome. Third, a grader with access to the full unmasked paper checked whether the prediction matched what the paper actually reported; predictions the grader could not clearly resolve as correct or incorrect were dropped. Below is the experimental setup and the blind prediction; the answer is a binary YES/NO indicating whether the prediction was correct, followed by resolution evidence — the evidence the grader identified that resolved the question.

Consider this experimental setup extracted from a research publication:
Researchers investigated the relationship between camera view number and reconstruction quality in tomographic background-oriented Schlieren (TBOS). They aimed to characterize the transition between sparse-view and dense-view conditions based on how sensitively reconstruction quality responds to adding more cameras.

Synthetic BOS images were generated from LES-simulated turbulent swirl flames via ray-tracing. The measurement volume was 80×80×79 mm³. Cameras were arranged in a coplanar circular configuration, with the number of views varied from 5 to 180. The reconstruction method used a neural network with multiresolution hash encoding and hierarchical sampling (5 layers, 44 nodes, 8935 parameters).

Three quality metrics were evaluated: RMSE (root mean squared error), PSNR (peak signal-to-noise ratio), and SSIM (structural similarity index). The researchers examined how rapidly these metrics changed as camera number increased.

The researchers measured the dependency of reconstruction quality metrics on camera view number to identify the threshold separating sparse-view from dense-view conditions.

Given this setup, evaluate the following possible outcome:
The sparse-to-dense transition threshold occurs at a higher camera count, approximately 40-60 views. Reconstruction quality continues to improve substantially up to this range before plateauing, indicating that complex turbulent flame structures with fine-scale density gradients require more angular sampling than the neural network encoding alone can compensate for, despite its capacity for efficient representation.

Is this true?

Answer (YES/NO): NO